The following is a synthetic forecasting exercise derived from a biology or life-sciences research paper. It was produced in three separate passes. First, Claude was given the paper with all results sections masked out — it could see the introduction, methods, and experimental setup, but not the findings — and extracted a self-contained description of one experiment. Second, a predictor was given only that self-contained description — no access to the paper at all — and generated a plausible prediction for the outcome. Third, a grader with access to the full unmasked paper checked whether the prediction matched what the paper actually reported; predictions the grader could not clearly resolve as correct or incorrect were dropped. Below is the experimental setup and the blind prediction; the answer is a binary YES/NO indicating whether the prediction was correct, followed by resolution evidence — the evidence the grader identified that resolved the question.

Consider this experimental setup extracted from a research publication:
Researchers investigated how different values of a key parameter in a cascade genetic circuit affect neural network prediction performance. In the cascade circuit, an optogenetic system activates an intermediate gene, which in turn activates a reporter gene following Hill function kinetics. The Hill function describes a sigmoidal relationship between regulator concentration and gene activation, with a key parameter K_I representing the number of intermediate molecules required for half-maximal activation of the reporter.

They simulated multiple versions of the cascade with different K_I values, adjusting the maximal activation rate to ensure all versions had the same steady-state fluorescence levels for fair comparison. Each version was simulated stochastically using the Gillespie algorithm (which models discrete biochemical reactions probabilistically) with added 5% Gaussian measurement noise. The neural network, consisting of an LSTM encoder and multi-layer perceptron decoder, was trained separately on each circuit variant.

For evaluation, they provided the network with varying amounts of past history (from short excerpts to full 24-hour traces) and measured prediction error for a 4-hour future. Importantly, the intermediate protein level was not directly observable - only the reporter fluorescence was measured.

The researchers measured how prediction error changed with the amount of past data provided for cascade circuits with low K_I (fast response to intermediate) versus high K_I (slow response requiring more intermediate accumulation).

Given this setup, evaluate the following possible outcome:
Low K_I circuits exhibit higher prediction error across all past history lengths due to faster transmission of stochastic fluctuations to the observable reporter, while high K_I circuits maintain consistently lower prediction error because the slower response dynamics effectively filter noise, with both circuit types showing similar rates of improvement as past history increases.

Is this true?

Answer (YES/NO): NO